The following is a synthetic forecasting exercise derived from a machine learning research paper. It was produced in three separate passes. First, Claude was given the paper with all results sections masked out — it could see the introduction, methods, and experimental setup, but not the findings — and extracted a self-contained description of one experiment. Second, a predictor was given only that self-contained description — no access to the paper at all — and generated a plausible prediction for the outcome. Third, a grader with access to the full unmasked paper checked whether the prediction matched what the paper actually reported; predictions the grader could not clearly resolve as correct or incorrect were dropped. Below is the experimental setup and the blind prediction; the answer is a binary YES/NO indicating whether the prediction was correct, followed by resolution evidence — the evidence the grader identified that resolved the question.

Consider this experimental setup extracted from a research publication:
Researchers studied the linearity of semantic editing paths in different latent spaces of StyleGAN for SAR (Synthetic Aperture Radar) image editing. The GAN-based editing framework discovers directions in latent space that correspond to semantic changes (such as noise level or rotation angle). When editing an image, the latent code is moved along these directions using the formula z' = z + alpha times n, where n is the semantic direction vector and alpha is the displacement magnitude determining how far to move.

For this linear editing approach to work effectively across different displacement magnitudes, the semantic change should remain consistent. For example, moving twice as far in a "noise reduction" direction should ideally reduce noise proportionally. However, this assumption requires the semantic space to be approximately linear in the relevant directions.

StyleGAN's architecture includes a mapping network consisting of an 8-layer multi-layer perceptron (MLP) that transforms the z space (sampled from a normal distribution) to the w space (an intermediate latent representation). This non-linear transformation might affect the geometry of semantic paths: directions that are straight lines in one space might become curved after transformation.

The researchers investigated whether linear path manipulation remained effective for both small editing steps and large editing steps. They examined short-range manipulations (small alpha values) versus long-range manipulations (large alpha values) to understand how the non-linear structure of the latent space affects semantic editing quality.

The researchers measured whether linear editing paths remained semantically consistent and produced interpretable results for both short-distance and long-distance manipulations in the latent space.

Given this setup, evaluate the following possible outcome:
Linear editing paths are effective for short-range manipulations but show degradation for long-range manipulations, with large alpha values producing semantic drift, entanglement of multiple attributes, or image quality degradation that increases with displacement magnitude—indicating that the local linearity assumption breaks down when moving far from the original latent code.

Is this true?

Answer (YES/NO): YES